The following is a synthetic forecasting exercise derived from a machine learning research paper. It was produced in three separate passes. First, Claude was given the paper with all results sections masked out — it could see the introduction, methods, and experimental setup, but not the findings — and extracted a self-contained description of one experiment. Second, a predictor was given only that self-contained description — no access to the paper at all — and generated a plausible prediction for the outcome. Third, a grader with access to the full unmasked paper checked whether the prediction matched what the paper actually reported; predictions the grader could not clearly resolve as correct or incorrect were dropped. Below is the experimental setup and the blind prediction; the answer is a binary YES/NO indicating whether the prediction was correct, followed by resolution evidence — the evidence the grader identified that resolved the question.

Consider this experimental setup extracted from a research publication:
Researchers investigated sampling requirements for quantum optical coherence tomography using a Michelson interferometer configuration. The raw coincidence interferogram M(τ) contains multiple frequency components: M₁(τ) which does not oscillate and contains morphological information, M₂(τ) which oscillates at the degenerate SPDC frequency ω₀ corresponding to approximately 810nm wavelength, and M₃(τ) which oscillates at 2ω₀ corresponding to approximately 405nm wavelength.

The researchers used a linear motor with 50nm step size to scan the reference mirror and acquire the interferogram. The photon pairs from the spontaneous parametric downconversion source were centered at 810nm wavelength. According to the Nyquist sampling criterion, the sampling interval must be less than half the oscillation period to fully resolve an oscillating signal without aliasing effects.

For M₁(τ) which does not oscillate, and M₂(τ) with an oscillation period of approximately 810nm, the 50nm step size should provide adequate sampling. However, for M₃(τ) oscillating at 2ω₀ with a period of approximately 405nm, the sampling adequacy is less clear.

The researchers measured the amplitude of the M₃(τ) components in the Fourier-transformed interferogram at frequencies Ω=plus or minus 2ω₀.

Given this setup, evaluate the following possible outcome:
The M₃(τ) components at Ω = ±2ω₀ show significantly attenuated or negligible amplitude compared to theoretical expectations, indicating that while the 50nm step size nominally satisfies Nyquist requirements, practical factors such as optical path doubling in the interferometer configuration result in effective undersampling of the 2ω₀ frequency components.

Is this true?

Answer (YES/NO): NO